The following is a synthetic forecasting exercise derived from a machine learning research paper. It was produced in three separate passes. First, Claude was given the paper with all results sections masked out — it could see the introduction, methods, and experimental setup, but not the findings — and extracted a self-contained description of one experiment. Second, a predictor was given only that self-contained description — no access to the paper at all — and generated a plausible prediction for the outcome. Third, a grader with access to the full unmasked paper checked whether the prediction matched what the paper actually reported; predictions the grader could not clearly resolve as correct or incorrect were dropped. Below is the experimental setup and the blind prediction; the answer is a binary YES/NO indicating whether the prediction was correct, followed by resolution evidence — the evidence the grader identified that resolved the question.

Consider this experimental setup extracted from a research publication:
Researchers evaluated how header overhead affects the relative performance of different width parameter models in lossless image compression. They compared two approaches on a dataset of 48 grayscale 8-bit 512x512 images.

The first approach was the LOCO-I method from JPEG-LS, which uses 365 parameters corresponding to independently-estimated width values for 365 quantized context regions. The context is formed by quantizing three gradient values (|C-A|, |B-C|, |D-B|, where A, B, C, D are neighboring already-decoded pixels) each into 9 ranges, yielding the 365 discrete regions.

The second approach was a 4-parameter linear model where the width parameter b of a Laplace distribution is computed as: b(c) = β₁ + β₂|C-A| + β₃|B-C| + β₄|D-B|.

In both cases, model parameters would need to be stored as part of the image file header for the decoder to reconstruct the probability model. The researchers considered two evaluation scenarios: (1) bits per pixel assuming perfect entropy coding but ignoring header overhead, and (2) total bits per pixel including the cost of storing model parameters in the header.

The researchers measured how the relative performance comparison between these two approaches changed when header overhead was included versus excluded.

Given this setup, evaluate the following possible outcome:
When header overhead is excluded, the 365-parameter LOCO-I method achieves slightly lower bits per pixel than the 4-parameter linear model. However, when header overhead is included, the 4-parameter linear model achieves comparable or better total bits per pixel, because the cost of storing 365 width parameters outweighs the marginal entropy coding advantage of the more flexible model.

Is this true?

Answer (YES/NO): YES